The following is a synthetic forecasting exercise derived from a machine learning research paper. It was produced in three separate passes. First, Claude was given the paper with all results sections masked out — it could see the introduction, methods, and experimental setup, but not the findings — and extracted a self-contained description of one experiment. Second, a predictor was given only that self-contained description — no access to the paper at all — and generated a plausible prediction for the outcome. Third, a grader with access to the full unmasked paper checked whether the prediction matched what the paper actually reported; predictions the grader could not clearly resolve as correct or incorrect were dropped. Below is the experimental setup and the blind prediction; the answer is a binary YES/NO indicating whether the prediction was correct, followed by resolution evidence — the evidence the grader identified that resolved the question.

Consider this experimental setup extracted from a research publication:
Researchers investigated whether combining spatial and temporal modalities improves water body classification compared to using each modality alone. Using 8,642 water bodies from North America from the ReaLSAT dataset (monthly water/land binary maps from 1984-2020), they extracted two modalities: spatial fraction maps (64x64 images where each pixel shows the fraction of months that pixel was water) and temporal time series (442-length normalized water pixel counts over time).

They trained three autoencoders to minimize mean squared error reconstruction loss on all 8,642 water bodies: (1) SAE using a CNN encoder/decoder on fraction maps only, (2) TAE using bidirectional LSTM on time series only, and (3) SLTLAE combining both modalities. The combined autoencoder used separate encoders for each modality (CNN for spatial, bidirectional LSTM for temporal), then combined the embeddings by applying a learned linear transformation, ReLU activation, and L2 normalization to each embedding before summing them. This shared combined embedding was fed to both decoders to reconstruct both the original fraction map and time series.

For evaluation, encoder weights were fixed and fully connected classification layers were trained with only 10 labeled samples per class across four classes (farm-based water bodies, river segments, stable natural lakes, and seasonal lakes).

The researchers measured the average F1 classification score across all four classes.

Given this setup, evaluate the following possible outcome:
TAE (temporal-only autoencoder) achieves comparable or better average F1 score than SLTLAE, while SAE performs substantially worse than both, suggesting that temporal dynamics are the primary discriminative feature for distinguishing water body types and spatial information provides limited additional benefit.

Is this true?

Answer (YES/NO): NO